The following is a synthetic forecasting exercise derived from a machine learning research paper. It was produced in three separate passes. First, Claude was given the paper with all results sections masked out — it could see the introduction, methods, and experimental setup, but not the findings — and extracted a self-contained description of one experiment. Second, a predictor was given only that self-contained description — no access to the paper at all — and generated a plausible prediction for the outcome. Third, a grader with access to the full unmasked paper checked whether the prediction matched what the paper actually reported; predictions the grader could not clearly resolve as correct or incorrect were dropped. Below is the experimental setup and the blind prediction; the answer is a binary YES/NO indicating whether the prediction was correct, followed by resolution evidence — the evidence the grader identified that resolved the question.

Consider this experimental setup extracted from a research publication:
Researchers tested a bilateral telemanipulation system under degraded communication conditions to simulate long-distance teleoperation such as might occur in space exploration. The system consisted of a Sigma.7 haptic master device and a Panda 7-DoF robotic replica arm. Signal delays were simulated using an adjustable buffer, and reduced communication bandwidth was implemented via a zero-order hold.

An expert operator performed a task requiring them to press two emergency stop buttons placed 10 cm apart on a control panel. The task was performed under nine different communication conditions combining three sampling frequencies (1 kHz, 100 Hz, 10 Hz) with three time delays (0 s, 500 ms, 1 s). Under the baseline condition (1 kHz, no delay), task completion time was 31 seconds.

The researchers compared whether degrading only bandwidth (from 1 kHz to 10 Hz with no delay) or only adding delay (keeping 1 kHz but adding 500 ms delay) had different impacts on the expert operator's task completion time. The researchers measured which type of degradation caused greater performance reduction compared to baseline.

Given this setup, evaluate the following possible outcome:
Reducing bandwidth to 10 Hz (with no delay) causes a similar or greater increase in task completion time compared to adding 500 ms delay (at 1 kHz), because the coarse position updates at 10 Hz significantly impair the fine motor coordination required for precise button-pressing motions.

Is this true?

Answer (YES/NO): NO